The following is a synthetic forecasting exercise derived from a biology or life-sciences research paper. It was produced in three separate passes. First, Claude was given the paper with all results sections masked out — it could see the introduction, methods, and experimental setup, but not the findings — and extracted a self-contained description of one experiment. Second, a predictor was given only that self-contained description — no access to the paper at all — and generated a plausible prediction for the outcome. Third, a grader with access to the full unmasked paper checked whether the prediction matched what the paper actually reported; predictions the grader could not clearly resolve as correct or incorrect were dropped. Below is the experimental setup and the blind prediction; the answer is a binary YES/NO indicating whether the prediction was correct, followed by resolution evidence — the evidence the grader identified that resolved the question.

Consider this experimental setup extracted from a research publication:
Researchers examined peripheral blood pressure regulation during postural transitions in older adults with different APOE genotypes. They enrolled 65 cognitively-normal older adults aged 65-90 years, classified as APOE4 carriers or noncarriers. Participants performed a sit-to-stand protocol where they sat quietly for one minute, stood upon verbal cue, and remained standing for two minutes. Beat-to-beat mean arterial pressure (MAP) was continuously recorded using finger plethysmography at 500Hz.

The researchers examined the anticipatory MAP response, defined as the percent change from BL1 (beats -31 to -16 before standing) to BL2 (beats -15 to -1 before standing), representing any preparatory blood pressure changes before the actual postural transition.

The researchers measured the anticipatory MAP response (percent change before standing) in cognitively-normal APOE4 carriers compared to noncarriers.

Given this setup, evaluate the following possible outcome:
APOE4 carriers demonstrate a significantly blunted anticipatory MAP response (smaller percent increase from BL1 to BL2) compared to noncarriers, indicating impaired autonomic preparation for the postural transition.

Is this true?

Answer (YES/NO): NO